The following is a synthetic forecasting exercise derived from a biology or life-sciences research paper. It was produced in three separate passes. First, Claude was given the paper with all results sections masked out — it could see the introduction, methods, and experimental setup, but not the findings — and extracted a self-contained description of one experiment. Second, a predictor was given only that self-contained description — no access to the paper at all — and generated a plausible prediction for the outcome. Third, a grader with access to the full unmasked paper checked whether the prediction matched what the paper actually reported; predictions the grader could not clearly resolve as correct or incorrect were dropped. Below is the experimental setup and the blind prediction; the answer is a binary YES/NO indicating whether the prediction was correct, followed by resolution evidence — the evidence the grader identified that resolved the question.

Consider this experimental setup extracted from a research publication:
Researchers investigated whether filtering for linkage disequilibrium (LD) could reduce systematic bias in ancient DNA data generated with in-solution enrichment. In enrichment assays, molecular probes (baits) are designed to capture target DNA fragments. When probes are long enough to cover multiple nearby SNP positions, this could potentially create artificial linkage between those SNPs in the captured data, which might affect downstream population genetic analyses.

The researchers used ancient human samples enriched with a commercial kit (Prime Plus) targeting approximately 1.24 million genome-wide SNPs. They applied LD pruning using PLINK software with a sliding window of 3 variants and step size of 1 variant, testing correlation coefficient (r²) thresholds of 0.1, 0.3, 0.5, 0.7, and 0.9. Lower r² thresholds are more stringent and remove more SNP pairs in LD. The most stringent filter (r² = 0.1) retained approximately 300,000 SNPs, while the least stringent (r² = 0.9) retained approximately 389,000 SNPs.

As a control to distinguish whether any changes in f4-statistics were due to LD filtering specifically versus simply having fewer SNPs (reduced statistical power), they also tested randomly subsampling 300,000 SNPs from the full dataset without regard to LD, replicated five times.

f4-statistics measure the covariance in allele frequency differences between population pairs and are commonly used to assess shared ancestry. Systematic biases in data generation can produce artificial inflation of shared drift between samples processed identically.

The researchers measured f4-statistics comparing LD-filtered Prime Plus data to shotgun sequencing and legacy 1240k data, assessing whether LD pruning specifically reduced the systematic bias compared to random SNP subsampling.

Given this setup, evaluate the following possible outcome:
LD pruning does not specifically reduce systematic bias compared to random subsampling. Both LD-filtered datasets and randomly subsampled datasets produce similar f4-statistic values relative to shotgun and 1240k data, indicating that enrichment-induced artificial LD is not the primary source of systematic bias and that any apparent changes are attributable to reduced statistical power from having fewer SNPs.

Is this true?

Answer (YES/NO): NO